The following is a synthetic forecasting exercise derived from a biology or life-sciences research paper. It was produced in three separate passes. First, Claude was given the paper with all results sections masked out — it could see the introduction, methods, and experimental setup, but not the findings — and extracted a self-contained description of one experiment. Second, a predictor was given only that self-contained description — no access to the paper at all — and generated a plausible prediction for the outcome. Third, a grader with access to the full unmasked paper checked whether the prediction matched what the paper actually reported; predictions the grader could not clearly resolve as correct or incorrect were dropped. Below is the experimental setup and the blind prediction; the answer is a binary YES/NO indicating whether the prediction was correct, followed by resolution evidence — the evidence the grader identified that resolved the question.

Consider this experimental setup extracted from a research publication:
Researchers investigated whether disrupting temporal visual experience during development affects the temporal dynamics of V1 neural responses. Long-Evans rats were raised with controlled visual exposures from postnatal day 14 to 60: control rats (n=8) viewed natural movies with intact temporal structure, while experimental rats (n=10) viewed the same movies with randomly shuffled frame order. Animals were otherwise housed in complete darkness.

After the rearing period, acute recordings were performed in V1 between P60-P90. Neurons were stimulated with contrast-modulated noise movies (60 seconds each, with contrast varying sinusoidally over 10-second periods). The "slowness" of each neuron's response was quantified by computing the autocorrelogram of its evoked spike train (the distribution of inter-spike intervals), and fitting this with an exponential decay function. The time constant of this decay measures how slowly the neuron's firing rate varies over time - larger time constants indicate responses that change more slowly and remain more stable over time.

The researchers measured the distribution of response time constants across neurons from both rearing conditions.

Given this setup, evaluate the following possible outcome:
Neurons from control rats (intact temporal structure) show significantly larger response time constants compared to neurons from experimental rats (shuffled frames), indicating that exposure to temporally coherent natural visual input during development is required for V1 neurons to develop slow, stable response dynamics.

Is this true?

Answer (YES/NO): YES